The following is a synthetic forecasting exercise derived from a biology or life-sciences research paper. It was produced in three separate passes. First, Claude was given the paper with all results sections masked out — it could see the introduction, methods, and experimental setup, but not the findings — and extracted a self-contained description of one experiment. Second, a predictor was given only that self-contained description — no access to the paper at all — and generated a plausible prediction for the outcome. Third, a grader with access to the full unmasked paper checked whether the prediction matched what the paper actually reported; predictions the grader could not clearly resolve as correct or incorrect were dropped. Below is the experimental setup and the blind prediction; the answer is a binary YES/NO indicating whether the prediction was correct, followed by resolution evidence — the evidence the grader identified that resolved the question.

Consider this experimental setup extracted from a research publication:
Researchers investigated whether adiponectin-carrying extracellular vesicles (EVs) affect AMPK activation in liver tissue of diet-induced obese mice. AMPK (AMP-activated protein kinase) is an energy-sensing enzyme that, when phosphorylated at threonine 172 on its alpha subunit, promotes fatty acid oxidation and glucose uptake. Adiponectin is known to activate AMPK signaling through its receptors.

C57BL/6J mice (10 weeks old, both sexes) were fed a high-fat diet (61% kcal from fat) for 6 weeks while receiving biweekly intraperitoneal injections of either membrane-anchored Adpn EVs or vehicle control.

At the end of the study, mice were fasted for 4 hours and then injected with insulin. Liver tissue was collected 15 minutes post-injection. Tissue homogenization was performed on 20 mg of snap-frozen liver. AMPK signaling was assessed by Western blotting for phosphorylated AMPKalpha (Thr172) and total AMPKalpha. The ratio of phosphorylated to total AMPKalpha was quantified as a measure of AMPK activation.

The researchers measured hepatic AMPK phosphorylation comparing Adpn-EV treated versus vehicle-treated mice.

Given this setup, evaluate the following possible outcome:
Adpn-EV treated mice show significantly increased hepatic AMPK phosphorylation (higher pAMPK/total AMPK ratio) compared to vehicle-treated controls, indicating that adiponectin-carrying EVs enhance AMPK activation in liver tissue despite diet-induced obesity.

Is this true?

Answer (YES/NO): NO